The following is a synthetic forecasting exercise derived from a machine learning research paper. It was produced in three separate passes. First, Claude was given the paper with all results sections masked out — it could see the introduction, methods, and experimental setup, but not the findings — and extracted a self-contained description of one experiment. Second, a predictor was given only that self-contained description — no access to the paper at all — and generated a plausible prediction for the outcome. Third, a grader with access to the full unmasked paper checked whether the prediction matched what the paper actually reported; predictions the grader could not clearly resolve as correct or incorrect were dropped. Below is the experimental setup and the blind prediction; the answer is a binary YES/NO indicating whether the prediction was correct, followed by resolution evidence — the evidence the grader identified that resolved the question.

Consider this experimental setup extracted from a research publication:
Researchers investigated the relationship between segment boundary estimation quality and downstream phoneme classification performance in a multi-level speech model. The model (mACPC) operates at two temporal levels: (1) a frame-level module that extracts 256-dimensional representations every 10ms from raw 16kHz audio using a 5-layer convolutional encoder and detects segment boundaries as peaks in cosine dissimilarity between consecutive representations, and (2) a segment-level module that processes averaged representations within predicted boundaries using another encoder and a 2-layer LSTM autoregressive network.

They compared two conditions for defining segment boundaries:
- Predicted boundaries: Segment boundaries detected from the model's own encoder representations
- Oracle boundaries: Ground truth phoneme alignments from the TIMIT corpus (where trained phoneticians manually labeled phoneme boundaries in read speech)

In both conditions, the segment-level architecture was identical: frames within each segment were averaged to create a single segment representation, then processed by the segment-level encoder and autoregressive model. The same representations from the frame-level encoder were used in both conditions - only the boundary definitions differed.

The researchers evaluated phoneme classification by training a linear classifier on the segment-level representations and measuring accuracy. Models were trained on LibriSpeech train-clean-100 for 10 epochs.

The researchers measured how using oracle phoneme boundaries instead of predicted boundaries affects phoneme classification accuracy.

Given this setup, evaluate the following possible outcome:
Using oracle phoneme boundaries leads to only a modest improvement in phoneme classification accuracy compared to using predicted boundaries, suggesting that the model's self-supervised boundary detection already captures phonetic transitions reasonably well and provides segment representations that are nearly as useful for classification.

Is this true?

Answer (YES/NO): YES